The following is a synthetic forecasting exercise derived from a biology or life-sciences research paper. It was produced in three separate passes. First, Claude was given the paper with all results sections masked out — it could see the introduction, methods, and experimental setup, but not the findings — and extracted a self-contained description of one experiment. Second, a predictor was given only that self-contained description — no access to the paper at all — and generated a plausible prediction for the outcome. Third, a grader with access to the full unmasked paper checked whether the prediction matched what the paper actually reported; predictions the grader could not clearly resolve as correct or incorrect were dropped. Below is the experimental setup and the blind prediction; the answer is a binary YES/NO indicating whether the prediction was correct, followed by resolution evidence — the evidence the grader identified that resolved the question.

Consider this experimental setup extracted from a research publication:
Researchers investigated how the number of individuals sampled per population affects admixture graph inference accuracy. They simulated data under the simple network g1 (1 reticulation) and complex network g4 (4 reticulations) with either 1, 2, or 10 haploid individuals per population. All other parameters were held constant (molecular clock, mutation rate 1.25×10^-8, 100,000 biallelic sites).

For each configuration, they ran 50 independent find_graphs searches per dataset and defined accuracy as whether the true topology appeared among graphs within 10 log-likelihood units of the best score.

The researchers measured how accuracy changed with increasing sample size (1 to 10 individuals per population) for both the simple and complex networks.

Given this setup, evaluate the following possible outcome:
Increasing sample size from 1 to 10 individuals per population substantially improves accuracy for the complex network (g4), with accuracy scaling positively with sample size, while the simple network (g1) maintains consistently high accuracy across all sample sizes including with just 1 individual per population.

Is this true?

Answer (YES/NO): NO